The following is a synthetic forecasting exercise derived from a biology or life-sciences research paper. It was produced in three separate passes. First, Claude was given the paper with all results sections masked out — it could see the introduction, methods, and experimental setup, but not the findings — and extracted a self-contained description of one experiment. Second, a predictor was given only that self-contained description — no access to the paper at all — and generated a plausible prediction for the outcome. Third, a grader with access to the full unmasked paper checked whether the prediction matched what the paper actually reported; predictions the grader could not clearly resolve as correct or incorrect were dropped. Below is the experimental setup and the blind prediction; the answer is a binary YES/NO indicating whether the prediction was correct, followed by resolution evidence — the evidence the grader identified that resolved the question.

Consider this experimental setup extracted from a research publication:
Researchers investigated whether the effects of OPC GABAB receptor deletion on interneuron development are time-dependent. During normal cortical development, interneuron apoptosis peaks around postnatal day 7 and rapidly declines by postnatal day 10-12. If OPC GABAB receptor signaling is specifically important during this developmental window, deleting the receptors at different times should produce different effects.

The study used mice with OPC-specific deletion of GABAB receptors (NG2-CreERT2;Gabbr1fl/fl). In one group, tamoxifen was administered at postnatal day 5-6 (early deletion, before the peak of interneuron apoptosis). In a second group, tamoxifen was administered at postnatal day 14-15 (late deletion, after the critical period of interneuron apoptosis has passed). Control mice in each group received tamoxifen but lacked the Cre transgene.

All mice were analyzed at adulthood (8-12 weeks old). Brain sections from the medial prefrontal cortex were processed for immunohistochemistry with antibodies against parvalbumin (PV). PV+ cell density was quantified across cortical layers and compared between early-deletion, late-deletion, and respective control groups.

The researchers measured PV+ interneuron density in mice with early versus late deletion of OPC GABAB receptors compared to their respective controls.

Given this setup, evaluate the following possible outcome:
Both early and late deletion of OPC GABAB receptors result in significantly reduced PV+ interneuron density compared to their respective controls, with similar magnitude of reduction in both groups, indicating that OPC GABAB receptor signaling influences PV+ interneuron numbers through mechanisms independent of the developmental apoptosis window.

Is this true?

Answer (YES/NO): NO